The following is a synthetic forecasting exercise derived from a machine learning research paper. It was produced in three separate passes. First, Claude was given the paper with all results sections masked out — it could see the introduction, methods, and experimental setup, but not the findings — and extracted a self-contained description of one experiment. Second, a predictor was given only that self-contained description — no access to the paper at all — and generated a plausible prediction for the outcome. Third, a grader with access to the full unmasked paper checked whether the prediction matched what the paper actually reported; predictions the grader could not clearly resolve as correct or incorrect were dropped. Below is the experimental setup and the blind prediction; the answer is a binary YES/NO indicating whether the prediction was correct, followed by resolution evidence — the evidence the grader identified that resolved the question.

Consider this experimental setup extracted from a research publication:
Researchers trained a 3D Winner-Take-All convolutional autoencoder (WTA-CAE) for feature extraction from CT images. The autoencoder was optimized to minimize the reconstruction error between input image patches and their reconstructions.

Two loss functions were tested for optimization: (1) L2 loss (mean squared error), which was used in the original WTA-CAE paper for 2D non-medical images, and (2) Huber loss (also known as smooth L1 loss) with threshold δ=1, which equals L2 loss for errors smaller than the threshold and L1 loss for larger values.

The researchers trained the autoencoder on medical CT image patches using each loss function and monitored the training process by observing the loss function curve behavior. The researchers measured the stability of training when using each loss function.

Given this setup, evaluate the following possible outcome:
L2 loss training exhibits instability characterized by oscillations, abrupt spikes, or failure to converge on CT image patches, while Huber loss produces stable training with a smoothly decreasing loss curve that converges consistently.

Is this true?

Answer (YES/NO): NO